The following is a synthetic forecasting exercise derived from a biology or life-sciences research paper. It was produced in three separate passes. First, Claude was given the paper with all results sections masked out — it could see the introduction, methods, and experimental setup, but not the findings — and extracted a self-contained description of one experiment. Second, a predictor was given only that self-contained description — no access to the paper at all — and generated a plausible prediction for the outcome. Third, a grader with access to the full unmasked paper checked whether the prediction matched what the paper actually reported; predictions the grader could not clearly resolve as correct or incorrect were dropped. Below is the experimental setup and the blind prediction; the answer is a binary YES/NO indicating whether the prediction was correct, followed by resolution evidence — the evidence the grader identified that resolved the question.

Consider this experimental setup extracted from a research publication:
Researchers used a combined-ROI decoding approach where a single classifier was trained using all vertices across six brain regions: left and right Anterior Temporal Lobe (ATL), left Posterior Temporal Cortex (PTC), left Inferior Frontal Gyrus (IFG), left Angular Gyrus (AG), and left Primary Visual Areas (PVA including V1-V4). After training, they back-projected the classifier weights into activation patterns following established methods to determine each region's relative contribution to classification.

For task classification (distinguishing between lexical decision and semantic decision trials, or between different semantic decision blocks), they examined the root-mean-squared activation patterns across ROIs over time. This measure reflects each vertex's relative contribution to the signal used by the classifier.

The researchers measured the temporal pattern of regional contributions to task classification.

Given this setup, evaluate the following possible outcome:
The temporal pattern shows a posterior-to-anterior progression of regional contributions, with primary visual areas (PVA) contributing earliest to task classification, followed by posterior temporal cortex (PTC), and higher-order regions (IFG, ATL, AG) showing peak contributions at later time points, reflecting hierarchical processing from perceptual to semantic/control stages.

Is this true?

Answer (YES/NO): NO